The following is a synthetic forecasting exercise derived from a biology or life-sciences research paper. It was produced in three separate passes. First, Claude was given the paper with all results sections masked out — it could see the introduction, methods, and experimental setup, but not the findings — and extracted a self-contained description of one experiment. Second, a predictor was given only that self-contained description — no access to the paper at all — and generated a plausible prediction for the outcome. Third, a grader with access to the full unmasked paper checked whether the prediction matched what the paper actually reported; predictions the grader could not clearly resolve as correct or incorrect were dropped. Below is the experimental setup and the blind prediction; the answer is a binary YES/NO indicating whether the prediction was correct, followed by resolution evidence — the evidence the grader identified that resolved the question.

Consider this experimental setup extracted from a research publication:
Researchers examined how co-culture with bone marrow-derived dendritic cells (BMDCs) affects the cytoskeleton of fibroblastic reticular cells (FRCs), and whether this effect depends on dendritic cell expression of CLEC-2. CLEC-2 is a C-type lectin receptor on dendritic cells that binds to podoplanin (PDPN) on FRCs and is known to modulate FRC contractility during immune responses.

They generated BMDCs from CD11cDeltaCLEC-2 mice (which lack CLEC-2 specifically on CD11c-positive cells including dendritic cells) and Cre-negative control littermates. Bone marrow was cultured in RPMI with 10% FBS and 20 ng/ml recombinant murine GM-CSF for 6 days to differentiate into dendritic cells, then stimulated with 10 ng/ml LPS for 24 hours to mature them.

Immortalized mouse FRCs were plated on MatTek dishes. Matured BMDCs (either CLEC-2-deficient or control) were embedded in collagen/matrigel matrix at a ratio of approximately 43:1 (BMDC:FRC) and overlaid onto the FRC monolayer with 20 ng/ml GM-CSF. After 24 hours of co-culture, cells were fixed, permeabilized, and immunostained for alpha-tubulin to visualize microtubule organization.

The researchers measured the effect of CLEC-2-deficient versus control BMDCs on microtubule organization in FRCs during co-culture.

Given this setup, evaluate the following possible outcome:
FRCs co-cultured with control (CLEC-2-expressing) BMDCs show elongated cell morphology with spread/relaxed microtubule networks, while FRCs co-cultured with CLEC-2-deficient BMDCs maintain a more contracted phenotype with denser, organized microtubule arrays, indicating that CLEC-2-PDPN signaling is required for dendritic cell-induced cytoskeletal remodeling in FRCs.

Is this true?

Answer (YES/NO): NO